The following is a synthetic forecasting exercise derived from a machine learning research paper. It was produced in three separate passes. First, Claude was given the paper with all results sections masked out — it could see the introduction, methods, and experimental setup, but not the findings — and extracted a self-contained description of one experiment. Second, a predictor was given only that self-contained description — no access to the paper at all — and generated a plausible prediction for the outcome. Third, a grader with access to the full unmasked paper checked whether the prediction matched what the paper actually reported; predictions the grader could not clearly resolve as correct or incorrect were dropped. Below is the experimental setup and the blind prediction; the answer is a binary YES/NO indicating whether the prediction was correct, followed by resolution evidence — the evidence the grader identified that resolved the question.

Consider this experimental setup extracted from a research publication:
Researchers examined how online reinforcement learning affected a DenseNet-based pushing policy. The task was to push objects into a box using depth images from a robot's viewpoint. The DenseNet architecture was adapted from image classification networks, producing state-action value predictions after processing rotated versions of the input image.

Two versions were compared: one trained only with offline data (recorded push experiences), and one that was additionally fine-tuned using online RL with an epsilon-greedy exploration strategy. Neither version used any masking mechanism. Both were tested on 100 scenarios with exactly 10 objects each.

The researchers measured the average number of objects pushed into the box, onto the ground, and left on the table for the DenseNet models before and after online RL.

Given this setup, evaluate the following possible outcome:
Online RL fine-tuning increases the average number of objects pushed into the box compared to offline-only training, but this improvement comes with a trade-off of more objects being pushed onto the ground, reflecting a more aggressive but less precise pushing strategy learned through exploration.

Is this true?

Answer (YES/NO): NO